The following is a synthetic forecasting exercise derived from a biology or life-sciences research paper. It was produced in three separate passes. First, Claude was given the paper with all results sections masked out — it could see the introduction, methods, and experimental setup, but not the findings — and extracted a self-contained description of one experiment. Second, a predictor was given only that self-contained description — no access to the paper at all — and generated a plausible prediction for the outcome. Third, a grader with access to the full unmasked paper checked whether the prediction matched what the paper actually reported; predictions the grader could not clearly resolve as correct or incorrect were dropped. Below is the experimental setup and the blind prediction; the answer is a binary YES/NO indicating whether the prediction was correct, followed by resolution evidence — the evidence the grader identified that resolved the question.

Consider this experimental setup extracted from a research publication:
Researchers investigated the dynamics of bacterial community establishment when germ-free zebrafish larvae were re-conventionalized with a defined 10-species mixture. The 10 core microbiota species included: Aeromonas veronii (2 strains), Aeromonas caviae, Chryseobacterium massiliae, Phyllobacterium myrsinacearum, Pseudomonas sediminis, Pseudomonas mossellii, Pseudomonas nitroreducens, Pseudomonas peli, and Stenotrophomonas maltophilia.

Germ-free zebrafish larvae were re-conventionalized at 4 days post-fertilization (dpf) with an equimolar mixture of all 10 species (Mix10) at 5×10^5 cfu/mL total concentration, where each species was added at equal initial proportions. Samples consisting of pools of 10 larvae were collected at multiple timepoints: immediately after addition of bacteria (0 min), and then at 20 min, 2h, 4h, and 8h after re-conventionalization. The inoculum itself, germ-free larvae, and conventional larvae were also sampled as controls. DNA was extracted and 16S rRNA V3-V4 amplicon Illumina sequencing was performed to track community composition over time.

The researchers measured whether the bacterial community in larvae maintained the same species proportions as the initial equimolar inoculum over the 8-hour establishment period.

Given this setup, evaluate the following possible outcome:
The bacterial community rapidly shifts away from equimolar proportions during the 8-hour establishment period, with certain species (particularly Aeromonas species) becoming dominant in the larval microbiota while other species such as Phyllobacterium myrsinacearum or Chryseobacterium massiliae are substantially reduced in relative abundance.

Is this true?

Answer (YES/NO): NO